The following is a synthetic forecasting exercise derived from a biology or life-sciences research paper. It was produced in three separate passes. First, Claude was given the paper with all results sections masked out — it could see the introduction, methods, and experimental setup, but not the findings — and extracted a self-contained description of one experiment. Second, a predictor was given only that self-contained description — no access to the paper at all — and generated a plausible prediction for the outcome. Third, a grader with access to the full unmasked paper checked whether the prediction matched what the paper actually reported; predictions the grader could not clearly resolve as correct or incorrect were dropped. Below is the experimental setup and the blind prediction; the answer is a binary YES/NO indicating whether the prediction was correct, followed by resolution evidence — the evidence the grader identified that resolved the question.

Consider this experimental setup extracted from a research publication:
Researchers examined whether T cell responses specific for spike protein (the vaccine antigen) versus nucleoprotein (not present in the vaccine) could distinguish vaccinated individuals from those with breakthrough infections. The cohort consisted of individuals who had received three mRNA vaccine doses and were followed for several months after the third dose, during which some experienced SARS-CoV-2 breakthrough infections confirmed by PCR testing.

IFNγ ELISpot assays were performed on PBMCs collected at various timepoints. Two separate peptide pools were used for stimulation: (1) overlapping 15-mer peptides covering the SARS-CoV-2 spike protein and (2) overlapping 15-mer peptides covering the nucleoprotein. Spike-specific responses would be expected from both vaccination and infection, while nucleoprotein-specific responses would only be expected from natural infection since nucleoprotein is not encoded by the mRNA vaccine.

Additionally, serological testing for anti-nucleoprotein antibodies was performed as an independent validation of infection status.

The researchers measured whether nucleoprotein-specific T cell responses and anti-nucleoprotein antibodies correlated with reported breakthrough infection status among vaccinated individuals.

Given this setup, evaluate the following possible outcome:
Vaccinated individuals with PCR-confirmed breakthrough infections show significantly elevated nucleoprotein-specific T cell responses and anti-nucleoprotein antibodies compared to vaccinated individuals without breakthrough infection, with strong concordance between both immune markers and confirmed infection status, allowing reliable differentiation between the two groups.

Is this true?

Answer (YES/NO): NO